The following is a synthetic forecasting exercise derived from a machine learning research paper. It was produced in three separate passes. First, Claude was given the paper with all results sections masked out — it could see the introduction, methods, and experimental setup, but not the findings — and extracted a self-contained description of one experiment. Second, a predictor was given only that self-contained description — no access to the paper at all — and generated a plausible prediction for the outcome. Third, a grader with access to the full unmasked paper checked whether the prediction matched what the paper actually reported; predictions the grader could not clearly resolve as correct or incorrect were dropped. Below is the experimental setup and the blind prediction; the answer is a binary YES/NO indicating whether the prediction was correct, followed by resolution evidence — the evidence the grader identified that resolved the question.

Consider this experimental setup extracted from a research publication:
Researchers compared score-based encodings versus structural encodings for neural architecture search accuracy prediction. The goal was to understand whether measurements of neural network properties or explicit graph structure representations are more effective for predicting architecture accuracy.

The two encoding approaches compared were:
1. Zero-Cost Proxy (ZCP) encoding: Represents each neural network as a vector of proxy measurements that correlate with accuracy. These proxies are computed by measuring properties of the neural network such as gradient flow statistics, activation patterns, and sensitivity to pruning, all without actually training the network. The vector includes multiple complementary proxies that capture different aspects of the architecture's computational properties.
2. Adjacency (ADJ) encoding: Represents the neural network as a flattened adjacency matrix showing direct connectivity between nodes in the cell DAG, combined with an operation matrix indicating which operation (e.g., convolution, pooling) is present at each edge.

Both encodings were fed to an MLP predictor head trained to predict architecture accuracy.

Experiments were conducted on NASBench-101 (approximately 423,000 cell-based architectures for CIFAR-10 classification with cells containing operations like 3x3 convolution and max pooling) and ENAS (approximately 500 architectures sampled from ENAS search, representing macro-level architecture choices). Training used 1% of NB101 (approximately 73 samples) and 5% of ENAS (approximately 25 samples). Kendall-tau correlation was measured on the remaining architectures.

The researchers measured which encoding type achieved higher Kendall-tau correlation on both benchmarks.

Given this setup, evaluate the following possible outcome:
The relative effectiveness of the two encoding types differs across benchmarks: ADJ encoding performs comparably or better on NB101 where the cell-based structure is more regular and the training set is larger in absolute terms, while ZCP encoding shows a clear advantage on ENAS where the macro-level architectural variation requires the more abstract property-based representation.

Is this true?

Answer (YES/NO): NO